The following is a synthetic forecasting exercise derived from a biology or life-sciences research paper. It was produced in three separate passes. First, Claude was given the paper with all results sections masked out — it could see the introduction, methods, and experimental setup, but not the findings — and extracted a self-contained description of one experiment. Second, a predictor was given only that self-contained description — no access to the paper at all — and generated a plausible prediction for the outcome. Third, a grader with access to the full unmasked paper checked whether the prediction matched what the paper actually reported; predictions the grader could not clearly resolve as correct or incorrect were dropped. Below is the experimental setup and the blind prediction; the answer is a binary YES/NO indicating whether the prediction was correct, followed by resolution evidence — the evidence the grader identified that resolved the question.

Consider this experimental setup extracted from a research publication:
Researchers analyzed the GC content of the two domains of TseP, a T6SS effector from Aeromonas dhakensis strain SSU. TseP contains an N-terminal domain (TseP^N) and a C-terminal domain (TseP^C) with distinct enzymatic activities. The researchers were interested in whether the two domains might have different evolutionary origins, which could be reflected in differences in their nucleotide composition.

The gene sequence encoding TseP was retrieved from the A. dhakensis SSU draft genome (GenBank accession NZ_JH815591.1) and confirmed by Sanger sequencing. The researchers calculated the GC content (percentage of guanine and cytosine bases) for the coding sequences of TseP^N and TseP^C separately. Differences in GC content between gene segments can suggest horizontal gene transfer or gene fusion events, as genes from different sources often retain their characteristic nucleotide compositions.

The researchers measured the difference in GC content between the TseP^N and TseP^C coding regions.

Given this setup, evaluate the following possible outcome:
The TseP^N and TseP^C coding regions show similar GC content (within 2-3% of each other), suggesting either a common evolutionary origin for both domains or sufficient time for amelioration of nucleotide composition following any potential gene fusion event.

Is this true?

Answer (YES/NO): NO